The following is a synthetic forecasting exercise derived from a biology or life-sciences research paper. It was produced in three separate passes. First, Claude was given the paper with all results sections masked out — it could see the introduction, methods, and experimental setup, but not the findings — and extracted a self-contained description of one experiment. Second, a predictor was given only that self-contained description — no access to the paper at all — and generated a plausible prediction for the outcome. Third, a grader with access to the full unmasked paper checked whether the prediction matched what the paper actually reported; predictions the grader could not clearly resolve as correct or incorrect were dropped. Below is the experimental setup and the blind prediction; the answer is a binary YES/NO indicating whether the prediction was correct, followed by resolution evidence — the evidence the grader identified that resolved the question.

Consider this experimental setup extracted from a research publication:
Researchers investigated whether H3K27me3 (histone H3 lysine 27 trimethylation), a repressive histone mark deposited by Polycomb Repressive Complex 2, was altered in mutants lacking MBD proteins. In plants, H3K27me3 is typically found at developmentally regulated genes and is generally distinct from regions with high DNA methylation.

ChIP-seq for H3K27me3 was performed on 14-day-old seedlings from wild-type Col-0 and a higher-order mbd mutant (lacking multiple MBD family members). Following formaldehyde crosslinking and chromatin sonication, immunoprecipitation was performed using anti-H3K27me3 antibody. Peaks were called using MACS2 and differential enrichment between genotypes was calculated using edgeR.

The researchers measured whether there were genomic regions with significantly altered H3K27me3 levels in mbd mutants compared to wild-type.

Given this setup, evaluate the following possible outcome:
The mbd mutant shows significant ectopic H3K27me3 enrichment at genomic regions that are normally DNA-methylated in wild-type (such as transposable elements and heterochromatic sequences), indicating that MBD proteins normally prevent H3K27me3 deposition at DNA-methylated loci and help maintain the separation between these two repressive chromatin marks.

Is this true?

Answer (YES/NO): NO